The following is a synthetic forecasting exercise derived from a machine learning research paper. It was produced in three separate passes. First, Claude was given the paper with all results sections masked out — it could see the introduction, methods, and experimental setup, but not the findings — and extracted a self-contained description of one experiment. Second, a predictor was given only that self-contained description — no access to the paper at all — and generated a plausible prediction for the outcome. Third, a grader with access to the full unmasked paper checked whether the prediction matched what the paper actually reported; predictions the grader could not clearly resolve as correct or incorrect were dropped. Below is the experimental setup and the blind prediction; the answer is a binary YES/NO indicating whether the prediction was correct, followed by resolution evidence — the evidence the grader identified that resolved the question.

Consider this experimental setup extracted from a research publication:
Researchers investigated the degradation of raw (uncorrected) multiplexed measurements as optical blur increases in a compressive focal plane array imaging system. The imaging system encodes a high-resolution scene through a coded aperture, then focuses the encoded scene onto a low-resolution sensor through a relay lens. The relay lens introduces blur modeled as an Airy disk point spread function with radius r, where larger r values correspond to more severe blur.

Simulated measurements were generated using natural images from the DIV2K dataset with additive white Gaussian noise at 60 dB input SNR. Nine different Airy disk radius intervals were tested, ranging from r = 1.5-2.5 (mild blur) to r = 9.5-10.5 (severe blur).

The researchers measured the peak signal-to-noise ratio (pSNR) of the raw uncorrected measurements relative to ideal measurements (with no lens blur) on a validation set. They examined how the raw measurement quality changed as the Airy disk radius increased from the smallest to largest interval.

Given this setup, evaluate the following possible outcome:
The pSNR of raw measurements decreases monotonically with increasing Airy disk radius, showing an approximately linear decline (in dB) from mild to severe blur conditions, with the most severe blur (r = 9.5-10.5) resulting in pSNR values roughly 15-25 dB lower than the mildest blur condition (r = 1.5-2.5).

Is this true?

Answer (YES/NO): NO